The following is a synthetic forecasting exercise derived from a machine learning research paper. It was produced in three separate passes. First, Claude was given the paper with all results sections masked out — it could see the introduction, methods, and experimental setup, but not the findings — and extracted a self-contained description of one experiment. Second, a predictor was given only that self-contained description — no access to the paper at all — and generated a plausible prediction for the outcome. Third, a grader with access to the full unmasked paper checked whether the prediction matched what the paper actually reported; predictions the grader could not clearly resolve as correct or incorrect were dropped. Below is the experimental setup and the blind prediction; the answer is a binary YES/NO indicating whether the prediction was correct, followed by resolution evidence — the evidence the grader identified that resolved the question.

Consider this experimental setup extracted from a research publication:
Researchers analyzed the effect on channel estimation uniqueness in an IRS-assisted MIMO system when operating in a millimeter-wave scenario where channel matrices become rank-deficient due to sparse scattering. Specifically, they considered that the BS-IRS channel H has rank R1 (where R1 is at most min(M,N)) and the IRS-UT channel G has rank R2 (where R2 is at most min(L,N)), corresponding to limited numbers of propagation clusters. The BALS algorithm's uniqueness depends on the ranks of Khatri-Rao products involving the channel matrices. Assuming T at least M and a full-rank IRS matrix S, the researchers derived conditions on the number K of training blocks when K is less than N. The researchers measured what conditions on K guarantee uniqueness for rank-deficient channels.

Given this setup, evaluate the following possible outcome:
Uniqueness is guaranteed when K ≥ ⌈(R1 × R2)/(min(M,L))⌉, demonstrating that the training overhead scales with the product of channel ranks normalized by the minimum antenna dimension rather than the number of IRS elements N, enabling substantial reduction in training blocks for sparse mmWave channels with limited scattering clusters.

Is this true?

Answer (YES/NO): NO